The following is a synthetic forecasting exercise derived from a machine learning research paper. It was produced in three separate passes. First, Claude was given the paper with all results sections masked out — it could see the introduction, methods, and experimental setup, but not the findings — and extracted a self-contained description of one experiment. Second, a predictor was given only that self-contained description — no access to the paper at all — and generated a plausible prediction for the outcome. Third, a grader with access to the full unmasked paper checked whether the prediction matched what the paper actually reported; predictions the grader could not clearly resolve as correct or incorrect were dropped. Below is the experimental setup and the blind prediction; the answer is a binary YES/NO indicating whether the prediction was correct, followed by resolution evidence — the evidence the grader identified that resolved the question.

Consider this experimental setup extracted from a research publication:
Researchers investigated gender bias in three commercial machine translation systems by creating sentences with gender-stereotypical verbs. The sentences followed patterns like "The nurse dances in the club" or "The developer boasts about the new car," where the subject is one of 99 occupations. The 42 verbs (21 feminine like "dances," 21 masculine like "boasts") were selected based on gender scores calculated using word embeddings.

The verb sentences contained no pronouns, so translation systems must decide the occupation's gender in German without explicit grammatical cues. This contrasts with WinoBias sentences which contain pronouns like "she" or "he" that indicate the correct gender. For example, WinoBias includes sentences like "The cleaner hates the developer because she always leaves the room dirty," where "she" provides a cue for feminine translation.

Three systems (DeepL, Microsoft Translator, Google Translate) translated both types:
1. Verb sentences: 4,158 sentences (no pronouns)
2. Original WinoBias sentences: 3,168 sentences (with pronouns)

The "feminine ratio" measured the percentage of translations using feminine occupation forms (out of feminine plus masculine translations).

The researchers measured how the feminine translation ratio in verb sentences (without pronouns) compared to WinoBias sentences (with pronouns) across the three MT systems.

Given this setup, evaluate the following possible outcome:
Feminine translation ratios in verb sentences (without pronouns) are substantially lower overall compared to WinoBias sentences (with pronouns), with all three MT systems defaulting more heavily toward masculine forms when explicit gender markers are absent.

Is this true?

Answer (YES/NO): YES